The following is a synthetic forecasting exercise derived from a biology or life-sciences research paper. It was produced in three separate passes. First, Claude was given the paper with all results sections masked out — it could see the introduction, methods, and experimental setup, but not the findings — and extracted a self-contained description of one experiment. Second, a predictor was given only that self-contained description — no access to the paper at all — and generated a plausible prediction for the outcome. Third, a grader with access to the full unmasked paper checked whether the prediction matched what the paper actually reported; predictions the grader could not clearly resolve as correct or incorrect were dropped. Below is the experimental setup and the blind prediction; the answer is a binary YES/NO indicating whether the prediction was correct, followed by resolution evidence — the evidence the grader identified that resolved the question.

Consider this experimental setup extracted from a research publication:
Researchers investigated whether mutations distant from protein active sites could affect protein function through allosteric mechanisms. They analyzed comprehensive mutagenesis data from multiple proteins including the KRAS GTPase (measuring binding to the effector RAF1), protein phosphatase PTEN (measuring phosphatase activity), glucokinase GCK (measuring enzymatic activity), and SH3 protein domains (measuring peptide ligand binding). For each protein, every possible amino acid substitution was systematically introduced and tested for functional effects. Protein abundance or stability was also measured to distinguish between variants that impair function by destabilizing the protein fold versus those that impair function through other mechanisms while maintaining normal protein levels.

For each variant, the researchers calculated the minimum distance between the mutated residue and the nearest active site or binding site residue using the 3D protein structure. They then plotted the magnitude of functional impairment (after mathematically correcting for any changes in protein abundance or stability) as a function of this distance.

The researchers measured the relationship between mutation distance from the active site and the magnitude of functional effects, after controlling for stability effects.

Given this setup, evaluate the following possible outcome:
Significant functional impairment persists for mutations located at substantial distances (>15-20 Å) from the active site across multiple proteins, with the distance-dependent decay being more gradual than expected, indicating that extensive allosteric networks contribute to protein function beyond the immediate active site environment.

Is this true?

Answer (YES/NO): YES